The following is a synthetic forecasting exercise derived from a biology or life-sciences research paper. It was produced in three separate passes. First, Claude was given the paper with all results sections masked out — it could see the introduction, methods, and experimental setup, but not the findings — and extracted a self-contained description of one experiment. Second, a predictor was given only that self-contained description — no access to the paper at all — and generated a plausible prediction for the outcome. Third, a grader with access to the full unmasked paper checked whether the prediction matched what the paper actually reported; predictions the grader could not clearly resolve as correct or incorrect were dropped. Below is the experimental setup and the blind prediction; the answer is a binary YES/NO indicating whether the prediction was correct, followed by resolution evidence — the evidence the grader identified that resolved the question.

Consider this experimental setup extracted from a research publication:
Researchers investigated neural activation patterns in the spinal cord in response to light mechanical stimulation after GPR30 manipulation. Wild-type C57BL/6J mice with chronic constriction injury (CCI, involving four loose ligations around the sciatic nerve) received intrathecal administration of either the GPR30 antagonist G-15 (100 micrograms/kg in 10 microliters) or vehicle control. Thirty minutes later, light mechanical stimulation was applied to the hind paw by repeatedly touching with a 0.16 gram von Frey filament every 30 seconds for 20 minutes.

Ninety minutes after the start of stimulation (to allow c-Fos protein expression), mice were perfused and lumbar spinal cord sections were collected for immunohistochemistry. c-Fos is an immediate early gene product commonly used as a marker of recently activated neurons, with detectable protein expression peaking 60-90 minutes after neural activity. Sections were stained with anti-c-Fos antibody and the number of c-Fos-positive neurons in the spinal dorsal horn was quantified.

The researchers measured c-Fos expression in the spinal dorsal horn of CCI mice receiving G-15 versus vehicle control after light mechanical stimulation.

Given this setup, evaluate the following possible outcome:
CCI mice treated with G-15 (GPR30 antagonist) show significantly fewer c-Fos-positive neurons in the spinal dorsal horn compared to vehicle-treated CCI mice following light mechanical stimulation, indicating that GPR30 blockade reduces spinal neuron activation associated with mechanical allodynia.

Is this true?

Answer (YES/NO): YES